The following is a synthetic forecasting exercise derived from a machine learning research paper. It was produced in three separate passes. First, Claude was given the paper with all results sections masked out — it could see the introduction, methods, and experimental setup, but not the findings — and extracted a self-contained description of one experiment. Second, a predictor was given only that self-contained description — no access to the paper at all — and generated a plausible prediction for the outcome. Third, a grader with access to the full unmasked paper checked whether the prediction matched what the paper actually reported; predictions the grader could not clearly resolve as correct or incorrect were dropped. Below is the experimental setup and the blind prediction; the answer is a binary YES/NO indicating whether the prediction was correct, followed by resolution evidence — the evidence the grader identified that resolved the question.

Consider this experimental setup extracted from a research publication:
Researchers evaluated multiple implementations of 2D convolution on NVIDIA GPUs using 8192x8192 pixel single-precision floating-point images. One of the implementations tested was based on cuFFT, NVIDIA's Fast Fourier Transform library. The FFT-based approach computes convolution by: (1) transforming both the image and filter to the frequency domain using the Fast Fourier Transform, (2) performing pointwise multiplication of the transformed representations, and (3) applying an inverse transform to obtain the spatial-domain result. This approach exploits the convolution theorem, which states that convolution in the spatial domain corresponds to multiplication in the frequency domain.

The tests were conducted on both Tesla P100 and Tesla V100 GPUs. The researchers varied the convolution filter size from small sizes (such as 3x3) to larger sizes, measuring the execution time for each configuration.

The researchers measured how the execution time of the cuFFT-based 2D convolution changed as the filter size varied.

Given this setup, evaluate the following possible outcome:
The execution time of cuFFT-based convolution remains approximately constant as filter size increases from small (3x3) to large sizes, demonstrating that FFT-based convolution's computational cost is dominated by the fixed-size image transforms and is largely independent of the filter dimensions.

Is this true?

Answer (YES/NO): YES